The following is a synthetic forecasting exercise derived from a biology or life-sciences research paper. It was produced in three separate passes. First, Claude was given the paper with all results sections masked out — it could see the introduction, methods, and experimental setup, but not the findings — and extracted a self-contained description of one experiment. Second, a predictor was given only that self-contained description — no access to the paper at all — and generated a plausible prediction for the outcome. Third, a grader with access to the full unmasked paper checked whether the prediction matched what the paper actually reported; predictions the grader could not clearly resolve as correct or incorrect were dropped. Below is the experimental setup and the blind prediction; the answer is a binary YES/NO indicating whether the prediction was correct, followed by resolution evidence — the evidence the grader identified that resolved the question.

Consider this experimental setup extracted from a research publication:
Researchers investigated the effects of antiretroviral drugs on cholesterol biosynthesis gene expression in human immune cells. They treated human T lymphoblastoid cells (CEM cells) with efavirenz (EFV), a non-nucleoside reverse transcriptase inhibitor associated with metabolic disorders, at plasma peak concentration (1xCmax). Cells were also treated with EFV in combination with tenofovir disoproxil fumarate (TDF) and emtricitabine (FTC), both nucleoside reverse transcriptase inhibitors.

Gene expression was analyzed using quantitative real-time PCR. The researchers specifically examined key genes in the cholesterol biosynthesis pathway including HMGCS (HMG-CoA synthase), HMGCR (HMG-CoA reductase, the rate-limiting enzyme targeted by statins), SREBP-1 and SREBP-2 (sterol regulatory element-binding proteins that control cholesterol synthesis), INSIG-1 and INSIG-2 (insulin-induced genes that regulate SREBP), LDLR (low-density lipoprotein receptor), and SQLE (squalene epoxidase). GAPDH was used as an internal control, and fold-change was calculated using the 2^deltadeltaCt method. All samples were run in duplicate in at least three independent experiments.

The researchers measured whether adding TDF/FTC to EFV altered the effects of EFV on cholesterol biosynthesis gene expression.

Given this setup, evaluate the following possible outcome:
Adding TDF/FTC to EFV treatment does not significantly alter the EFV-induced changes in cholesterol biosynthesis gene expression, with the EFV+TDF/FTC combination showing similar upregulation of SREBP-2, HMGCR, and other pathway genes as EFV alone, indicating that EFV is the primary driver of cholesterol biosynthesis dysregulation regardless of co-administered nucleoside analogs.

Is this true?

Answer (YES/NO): NO